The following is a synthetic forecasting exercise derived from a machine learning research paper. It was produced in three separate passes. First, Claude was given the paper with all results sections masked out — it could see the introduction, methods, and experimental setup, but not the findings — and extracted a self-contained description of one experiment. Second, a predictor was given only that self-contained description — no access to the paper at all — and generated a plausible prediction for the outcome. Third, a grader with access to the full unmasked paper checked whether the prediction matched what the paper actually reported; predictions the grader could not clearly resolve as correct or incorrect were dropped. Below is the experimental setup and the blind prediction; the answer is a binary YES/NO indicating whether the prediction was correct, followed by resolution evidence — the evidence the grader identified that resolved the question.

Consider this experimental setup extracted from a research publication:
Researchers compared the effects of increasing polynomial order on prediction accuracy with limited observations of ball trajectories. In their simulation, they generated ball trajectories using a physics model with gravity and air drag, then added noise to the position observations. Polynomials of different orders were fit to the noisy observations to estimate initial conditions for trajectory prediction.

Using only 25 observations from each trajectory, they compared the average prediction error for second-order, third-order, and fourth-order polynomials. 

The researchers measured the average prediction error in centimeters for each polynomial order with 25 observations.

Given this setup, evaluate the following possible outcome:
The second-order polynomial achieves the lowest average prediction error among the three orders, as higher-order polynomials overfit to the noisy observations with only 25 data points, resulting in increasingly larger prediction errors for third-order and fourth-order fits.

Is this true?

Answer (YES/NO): YES